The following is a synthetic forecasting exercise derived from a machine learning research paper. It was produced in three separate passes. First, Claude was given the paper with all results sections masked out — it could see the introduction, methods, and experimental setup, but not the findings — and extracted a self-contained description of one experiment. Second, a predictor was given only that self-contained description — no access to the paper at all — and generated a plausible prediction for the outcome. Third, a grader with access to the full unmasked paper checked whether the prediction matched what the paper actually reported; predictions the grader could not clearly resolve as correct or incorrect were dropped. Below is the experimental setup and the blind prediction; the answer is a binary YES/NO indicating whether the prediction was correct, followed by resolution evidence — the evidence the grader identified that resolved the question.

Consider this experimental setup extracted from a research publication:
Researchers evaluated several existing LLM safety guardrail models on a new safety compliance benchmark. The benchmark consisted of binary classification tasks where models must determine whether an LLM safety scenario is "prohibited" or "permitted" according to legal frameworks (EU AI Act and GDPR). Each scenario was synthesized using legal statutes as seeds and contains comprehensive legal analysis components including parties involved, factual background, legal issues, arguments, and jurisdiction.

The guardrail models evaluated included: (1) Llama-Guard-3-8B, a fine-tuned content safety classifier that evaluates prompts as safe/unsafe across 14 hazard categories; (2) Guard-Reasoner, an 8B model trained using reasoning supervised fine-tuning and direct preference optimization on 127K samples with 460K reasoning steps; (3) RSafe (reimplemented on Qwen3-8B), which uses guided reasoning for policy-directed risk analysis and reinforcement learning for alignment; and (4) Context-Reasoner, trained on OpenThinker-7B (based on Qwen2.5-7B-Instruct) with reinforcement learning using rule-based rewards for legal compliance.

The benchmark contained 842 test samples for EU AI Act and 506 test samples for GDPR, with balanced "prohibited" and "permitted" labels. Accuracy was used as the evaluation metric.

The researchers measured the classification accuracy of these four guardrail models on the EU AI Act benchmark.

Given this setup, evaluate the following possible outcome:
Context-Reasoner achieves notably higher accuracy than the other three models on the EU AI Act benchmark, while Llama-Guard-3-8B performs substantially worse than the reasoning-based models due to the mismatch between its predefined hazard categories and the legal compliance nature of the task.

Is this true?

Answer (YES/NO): NO